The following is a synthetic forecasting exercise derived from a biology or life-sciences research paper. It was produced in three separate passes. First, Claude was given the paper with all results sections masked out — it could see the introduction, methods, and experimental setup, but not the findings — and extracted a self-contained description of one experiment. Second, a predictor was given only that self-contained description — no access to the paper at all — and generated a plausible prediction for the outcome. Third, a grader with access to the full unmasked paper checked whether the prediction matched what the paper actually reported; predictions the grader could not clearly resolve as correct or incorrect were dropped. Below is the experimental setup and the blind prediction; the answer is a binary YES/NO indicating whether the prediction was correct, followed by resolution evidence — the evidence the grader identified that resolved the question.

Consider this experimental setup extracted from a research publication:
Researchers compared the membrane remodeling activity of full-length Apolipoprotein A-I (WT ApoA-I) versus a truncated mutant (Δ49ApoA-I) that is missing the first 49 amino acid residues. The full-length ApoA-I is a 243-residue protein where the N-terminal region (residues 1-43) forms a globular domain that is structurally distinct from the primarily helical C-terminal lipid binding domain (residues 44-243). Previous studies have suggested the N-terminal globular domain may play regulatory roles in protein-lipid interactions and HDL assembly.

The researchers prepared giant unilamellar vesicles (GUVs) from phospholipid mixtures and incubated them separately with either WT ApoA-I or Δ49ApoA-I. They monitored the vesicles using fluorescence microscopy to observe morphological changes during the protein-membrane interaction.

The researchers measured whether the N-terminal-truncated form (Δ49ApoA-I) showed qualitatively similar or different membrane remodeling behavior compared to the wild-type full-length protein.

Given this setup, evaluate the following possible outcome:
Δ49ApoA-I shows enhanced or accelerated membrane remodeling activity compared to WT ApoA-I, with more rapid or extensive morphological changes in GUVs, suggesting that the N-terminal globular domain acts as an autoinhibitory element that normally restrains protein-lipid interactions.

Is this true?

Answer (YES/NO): NO